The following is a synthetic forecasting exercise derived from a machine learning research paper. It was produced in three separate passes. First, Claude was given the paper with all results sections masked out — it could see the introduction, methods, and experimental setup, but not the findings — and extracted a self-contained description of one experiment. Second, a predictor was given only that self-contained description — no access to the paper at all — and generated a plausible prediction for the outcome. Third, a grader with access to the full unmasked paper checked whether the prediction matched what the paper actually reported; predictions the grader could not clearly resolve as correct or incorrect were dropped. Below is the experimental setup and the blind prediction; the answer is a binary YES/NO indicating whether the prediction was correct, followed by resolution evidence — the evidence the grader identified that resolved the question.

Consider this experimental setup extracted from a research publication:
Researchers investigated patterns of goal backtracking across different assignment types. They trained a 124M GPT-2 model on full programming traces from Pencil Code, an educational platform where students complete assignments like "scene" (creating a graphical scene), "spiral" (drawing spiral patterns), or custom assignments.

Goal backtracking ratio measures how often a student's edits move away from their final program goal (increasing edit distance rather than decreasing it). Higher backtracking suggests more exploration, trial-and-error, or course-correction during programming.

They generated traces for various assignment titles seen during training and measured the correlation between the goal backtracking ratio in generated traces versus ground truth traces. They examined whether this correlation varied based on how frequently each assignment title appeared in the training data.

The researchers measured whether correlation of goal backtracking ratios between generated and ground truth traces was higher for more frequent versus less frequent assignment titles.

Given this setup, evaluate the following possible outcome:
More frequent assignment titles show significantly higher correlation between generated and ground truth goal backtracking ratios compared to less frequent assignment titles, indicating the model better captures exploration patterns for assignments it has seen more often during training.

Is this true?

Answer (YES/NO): YES